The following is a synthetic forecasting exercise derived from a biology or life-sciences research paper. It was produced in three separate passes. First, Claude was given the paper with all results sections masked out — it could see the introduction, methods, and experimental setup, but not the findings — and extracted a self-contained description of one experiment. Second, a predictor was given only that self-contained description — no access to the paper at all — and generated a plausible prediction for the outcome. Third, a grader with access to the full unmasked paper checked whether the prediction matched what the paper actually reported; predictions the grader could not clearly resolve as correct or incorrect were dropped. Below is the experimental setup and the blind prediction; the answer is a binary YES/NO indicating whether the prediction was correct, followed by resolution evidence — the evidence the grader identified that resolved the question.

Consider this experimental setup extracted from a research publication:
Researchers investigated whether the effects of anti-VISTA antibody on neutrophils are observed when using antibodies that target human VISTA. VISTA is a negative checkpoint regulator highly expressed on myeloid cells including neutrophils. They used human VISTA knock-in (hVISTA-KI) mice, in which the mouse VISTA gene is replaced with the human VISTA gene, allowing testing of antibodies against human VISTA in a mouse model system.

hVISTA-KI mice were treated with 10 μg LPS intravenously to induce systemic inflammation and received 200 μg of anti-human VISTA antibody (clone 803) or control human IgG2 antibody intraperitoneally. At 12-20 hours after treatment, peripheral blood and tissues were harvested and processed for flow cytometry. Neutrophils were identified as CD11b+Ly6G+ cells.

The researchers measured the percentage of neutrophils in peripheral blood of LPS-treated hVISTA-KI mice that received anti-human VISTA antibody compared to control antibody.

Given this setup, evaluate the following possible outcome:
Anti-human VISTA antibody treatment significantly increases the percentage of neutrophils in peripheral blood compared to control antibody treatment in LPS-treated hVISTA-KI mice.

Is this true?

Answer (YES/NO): NO